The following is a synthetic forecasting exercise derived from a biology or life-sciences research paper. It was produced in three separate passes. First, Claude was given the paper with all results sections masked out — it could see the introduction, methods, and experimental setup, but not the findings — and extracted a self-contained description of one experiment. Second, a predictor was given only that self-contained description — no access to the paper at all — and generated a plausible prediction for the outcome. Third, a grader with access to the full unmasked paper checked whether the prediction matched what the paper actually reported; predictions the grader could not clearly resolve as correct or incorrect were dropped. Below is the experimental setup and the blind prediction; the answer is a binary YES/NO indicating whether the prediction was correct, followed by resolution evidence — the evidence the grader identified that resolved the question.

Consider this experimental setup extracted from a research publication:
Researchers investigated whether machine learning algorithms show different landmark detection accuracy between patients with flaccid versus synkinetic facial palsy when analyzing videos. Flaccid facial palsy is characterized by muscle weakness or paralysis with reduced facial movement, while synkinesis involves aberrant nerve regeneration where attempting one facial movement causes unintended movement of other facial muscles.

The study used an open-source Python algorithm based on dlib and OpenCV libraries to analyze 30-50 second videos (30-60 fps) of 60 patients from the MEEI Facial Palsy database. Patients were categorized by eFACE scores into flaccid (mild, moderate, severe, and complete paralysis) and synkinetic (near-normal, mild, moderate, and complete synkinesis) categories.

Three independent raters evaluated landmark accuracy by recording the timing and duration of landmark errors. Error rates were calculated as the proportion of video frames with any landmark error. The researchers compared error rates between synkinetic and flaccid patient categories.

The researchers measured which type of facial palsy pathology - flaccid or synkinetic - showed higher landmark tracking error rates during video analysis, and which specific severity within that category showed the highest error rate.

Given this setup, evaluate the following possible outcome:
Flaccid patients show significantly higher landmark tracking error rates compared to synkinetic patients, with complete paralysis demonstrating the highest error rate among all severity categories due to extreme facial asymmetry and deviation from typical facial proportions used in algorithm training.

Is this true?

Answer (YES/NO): NO